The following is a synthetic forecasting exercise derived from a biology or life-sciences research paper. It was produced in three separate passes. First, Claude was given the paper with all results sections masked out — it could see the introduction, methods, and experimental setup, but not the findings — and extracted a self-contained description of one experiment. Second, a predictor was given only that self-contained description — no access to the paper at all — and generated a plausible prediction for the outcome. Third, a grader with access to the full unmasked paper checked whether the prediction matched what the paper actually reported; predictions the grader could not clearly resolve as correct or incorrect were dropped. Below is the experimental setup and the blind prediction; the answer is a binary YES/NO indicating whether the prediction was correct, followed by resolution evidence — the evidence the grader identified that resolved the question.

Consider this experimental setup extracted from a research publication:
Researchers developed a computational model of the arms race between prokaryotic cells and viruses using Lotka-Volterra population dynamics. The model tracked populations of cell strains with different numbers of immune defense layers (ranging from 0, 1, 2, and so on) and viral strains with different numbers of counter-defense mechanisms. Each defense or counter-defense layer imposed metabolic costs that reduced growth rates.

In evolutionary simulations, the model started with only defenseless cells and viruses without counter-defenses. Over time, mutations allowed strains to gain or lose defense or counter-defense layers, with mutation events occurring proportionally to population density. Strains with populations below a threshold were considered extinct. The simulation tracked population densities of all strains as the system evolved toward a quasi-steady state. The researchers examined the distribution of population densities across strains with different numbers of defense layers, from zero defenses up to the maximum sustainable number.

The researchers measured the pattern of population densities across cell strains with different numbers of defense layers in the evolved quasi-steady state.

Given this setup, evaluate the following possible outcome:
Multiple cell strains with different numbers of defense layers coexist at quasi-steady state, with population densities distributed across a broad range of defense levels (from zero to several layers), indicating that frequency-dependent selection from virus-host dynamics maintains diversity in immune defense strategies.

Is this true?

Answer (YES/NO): NO